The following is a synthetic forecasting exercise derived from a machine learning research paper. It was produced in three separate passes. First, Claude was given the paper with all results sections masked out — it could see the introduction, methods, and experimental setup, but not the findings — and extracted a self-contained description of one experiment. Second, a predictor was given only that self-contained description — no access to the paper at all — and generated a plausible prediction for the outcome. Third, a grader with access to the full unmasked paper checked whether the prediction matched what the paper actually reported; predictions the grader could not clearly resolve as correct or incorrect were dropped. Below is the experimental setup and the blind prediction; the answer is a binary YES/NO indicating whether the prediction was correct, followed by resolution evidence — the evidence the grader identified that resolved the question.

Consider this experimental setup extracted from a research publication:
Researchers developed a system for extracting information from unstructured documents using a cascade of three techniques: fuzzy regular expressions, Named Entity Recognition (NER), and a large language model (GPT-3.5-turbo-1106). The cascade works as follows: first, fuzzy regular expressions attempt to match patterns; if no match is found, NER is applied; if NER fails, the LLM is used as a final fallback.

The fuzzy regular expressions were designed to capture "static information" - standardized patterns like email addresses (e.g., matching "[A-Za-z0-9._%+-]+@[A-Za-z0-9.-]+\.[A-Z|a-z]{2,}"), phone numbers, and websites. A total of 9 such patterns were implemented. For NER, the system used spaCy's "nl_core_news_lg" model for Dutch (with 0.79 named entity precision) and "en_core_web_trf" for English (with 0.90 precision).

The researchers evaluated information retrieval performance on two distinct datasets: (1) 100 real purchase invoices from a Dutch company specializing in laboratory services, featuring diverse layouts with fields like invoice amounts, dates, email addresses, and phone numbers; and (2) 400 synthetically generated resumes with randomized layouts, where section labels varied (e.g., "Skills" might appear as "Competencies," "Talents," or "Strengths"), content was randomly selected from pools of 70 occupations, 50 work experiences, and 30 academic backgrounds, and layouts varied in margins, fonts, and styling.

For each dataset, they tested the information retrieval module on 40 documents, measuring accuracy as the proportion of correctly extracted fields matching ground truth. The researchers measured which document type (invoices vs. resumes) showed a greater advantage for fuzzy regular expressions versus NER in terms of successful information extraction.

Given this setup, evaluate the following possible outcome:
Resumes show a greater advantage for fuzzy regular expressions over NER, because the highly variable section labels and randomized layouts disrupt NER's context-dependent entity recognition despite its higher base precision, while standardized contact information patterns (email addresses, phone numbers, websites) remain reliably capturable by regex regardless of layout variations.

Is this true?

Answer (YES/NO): NO